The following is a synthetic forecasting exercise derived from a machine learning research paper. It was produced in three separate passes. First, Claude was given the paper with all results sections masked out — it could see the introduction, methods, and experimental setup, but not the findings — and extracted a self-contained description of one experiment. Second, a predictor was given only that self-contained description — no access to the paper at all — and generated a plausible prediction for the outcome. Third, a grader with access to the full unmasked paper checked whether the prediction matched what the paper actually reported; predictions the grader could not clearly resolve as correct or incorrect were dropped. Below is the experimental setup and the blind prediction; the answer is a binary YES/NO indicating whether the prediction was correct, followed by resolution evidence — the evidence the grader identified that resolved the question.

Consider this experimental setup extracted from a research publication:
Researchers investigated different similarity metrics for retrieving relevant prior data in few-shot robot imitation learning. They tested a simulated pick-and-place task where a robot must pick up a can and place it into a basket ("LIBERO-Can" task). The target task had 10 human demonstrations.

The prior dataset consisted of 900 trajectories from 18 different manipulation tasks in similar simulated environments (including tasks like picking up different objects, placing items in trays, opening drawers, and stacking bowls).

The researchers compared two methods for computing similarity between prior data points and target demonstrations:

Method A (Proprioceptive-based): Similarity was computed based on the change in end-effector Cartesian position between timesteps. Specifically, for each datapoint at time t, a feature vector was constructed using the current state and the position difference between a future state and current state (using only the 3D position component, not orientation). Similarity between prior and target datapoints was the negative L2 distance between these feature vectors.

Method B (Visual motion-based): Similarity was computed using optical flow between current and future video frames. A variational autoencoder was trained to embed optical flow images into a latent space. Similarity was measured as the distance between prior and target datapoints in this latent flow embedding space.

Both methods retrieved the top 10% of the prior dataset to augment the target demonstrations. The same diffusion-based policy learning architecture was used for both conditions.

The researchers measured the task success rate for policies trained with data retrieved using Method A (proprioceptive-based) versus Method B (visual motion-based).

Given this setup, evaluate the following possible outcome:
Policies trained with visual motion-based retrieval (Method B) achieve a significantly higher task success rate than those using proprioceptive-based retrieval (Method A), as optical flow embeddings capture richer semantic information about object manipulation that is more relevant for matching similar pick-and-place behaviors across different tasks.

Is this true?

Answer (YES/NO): YES